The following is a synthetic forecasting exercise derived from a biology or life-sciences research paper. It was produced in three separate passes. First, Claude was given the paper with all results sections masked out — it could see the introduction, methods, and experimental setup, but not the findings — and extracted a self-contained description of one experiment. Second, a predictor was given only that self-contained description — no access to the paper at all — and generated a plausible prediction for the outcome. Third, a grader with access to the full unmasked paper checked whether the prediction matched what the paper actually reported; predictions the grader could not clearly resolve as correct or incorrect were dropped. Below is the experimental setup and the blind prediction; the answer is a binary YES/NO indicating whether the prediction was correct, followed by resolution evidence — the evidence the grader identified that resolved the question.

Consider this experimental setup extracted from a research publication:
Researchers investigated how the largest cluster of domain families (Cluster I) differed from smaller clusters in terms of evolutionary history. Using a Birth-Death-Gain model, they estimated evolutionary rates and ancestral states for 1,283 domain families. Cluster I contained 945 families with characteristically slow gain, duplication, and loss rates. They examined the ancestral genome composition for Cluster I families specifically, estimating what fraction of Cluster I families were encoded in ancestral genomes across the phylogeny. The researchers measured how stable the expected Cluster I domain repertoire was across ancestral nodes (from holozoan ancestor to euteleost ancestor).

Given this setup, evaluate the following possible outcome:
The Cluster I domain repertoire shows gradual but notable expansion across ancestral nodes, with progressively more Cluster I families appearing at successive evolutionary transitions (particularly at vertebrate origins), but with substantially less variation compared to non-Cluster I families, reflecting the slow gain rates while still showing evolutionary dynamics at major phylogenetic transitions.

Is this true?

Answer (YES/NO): NO